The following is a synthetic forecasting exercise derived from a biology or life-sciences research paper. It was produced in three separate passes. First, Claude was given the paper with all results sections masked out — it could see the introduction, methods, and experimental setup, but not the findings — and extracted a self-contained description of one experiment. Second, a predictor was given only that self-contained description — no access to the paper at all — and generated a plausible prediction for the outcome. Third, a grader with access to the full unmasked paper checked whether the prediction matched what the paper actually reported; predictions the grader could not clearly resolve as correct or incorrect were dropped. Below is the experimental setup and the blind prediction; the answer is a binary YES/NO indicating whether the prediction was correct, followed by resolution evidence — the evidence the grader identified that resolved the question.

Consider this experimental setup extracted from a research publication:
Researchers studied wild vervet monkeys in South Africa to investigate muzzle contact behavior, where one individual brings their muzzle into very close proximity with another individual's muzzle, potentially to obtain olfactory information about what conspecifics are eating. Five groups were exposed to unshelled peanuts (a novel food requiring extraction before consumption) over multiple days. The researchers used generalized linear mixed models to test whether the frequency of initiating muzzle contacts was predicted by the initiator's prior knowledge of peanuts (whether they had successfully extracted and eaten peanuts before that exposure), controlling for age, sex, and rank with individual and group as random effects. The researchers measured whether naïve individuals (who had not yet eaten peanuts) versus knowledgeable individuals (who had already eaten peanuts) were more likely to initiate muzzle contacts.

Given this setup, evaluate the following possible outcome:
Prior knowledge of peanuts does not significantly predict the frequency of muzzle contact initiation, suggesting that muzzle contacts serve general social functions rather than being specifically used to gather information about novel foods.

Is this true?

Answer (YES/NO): NO